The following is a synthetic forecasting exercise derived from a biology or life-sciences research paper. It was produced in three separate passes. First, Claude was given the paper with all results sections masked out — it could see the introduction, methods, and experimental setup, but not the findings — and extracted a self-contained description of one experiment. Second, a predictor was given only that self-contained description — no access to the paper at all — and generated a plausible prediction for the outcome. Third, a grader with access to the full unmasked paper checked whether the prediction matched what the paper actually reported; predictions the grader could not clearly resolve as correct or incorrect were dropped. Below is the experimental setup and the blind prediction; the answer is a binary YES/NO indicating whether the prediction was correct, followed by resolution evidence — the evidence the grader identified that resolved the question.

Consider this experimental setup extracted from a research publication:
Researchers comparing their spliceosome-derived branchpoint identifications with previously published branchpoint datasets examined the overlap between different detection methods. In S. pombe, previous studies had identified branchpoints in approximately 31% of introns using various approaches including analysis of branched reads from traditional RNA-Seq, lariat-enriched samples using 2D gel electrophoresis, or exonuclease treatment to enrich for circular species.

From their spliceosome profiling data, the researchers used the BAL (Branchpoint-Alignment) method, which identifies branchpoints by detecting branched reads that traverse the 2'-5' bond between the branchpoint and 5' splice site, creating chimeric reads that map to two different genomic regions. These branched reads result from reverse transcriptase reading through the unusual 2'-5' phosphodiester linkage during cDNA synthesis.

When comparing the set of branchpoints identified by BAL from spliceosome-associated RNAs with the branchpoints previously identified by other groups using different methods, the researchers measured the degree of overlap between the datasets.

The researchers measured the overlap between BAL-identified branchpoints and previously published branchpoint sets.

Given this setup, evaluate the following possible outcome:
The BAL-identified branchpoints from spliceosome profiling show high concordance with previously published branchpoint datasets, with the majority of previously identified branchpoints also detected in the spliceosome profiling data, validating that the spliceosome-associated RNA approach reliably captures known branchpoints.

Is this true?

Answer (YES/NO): NO